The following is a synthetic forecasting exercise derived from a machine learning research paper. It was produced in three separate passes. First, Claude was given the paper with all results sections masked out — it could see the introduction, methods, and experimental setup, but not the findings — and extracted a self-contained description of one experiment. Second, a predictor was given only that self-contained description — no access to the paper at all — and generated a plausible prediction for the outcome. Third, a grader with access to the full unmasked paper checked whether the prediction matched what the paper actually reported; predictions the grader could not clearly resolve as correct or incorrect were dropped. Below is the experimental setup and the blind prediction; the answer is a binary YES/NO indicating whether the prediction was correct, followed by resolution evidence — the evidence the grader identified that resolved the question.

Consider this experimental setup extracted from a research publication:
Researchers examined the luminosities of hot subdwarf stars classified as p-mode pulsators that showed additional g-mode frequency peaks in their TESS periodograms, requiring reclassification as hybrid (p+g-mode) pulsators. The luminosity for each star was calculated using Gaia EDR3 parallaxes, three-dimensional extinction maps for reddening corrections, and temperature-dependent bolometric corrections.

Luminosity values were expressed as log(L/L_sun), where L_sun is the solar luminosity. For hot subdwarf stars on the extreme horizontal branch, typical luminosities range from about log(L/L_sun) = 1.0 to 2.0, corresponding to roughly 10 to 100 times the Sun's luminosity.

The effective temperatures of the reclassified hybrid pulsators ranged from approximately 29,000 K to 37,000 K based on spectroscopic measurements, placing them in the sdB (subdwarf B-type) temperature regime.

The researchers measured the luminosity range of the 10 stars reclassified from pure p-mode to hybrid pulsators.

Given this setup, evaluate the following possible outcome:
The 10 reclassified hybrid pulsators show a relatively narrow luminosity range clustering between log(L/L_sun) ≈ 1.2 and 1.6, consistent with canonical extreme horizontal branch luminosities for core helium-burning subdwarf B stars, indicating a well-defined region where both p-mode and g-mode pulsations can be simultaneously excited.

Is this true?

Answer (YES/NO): NO